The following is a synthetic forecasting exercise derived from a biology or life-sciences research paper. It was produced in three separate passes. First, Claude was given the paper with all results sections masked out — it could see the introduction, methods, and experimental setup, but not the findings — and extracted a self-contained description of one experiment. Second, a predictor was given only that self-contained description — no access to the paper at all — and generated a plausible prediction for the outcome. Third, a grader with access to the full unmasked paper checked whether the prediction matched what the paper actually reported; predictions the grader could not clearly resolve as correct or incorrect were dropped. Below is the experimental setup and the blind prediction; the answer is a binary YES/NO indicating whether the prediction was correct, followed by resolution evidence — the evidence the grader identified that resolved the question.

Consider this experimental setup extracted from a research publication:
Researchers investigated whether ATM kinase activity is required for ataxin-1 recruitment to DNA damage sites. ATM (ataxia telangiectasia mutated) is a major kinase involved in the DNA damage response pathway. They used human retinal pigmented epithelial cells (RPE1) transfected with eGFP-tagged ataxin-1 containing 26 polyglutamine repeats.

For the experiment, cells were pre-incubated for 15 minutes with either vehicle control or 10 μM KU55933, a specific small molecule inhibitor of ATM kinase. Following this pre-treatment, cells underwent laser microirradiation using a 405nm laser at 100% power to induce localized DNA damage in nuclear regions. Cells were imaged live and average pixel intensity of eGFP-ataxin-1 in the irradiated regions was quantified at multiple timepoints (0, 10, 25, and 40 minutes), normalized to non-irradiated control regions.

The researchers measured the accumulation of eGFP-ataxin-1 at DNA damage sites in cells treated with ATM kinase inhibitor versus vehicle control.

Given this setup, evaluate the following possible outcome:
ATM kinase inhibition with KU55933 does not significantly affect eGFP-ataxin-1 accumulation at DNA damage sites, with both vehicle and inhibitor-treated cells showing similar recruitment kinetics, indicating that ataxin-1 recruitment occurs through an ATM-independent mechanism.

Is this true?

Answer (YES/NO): NO